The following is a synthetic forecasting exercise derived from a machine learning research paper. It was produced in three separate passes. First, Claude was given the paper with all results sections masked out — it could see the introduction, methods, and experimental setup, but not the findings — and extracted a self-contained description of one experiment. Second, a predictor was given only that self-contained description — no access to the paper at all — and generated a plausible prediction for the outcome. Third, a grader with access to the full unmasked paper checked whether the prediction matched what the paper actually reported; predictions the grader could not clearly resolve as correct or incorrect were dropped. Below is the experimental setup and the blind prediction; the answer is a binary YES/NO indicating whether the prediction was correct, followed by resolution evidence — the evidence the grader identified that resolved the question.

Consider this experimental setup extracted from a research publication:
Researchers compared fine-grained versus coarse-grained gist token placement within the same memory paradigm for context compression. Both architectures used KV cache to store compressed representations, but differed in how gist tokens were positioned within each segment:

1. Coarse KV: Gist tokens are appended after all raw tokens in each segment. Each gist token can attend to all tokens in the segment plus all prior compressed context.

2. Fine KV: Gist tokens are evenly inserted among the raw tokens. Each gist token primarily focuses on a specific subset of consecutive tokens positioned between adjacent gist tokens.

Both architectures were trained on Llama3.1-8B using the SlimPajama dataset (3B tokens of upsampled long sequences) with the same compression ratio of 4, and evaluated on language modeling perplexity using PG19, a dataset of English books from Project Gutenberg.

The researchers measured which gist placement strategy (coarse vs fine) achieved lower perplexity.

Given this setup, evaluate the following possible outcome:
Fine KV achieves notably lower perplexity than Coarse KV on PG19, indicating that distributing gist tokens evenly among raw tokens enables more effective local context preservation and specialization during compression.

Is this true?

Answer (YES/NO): YES